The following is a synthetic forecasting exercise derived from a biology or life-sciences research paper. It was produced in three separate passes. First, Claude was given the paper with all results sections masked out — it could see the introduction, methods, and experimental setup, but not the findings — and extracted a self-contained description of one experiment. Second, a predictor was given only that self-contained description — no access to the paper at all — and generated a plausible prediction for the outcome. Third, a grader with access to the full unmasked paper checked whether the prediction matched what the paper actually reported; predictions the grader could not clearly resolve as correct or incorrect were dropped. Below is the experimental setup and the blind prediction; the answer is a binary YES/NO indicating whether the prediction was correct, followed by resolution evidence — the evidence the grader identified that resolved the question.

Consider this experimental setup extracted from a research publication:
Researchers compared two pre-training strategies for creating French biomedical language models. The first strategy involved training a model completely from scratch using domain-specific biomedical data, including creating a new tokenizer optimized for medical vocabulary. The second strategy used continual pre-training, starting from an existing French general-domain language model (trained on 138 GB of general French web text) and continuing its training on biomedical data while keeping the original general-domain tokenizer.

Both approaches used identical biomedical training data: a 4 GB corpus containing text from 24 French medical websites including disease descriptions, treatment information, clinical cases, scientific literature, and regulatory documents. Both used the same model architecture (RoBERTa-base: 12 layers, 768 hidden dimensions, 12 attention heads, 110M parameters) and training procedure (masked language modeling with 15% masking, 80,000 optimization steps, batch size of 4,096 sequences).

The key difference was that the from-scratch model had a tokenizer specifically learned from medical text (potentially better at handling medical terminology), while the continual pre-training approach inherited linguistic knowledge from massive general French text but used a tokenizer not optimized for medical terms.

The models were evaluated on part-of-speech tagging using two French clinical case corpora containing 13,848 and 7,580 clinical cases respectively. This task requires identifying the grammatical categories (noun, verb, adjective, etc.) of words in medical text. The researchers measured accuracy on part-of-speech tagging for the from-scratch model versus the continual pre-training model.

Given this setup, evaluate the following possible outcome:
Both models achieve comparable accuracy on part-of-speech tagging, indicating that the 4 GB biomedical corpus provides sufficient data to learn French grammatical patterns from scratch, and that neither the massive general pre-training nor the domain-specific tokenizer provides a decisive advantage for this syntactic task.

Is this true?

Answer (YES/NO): NO